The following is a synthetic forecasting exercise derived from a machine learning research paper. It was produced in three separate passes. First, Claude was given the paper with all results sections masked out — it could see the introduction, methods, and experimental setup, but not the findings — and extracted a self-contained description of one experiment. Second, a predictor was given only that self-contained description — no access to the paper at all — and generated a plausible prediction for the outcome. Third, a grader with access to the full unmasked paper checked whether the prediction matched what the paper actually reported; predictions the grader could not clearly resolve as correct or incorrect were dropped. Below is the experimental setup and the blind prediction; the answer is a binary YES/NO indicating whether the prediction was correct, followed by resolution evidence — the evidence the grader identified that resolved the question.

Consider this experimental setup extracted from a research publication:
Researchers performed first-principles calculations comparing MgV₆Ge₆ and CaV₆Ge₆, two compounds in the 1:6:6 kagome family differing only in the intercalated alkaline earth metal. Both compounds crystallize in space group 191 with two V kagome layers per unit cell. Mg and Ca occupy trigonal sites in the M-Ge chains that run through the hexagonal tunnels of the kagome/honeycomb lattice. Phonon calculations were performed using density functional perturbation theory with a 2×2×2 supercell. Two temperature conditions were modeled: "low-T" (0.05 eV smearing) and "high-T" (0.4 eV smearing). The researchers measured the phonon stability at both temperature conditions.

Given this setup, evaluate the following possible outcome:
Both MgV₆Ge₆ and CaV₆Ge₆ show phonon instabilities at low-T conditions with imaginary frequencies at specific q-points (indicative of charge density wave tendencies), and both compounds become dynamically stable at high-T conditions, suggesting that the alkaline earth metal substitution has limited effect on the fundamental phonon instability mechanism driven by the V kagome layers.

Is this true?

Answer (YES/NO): NO